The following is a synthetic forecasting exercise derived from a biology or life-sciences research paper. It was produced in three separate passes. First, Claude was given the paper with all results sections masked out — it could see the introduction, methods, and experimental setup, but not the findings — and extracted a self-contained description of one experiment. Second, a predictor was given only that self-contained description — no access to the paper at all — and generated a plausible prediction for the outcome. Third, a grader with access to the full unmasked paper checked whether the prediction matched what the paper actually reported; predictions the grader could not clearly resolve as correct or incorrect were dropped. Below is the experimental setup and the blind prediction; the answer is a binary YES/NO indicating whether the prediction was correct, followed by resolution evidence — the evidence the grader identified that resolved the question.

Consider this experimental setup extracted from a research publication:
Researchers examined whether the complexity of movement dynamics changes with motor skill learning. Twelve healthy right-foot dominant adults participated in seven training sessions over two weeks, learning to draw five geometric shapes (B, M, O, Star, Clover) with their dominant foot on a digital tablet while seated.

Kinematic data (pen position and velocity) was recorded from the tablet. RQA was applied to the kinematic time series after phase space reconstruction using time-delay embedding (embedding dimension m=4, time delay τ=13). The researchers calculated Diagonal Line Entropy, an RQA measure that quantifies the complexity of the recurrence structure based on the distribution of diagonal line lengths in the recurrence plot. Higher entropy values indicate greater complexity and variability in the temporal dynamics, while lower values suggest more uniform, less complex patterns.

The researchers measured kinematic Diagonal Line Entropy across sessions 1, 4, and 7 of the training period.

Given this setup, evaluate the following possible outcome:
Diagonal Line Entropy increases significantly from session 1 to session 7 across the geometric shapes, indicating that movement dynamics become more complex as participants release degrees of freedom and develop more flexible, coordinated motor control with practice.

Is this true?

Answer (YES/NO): NO